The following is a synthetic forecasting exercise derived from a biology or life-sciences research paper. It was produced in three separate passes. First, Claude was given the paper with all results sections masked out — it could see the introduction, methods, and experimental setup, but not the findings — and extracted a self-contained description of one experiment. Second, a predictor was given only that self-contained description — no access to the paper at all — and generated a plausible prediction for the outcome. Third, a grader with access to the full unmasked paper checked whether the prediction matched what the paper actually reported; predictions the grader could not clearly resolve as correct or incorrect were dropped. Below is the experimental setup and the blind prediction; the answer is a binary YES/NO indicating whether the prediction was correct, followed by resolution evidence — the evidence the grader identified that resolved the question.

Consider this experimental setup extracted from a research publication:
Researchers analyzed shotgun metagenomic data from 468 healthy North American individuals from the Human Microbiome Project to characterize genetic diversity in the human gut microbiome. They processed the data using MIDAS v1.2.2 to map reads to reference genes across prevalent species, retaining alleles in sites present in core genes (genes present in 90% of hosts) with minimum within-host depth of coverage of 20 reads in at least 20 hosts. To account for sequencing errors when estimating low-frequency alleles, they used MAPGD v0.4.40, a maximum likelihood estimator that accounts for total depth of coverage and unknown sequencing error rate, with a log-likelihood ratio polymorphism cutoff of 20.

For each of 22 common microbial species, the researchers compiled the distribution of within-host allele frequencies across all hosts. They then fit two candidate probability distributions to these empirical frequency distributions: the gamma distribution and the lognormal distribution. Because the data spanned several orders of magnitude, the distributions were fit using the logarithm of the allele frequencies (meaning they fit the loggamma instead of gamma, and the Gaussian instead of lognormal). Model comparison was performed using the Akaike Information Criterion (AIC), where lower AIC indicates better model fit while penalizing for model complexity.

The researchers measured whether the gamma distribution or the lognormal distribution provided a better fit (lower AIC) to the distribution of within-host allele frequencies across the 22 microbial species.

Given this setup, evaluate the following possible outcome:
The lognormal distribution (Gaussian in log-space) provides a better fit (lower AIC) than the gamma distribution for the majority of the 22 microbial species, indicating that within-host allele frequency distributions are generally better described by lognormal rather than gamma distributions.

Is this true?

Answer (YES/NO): NO